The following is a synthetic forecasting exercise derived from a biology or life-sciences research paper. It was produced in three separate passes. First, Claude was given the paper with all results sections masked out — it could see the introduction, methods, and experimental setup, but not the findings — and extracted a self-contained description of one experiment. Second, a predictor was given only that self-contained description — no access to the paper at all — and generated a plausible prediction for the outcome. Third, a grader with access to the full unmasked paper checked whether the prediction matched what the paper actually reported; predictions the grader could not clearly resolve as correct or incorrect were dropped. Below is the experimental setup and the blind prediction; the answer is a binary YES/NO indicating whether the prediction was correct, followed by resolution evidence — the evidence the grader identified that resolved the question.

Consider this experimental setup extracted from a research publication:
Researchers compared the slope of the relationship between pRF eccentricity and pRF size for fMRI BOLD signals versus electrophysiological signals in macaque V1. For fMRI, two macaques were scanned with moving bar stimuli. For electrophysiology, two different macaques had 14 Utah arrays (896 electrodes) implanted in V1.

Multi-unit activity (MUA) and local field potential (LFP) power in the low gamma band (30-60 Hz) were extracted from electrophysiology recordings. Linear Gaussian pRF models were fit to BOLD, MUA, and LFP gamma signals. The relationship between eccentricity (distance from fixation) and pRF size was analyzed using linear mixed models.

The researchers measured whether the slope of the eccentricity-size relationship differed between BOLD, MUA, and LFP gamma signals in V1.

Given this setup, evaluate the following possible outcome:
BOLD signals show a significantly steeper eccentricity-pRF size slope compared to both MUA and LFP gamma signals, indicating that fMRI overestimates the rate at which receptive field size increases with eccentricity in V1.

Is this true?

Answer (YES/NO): NO